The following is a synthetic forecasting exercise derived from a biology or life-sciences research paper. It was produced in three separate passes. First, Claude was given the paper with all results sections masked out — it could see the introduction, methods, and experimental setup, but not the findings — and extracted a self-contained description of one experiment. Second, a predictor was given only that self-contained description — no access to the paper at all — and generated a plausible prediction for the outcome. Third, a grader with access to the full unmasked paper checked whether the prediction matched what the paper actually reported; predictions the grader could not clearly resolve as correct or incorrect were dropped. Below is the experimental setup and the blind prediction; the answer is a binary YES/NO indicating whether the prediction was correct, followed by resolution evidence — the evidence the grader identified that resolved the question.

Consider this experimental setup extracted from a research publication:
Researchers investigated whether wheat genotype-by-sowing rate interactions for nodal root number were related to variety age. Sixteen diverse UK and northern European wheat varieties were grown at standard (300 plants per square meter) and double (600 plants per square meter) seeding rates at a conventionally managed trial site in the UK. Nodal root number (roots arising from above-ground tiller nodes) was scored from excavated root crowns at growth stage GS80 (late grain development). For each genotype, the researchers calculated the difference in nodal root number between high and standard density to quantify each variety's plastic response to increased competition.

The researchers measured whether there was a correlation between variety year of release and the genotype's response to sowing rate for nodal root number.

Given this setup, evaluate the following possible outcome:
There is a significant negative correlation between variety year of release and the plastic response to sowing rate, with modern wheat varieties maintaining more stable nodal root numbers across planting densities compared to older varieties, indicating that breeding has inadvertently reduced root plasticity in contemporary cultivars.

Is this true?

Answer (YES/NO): NO